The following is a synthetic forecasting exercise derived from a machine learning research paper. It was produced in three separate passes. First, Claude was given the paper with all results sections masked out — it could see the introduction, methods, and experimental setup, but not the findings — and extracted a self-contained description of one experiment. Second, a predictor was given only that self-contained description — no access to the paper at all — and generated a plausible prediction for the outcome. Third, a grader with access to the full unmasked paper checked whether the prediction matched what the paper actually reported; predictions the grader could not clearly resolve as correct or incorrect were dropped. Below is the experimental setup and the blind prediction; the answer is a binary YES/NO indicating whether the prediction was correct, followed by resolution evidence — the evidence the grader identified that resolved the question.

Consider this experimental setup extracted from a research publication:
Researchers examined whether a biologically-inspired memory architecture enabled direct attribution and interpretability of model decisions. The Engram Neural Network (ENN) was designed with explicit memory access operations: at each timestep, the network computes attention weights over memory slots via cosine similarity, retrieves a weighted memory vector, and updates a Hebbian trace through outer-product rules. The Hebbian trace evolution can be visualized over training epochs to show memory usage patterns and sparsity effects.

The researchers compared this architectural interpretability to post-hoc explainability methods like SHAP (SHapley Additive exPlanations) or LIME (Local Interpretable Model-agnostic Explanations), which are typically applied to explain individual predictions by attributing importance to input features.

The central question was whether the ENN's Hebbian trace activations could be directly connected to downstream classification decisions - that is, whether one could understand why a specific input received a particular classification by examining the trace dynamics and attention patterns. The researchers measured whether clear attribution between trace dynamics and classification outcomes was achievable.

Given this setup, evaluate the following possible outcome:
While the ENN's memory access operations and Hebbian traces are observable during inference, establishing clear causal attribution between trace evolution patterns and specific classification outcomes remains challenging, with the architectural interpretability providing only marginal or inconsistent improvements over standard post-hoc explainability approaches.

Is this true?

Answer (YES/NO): YES